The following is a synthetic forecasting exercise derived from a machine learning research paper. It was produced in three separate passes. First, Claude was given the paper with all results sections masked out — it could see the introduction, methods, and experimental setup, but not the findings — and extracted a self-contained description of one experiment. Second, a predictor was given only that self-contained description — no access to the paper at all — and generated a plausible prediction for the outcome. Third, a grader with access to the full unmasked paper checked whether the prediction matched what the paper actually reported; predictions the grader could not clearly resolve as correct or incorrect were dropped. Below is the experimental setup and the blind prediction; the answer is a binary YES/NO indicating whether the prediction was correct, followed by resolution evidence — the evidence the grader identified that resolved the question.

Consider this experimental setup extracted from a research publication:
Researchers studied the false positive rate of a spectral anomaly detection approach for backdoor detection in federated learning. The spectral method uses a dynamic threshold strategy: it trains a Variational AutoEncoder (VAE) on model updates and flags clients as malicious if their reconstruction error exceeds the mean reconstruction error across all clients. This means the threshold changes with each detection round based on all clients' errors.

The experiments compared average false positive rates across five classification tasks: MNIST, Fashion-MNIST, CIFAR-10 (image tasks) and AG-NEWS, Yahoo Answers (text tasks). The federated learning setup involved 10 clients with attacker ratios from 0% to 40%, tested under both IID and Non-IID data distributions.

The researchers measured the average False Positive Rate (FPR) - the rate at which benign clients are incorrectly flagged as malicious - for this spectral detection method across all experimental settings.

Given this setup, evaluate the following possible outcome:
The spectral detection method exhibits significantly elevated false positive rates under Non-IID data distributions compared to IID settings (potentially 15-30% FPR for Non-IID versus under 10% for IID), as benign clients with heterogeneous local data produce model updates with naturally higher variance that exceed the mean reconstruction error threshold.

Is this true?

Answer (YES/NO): NO